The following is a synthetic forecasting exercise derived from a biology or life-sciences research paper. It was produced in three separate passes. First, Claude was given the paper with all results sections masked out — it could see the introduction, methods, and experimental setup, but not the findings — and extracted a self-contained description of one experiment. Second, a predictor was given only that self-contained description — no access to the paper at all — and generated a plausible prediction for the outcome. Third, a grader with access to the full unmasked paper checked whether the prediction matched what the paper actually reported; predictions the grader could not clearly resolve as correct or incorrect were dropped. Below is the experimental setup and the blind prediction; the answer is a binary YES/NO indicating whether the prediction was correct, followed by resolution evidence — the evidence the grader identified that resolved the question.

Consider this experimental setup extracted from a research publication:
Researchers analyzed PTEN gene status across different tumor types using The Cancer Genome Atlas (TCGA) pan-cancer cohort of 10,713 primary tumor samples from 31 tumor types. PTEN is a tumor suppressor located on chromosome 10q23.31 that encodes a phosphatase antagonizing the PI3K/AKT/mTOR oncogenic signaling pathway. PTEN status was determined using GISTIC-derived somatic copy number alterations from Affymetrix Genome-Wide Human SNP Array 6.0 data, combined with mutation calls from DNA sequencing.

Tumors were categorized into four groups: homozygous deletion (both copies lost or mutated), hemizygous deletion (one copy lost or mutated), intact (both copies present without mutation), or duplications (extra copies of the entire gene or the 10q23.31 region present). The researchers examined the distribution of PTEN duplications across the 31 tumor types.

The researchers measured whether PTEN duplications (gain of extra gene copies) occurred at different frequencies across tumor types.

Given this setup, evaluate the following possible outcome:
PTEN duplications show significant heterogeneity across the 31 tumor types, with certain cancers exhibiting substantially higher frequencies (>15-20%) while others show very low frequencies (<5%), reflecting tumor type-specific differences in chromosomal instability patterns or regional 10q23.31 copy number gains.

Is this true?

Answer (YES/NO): YES